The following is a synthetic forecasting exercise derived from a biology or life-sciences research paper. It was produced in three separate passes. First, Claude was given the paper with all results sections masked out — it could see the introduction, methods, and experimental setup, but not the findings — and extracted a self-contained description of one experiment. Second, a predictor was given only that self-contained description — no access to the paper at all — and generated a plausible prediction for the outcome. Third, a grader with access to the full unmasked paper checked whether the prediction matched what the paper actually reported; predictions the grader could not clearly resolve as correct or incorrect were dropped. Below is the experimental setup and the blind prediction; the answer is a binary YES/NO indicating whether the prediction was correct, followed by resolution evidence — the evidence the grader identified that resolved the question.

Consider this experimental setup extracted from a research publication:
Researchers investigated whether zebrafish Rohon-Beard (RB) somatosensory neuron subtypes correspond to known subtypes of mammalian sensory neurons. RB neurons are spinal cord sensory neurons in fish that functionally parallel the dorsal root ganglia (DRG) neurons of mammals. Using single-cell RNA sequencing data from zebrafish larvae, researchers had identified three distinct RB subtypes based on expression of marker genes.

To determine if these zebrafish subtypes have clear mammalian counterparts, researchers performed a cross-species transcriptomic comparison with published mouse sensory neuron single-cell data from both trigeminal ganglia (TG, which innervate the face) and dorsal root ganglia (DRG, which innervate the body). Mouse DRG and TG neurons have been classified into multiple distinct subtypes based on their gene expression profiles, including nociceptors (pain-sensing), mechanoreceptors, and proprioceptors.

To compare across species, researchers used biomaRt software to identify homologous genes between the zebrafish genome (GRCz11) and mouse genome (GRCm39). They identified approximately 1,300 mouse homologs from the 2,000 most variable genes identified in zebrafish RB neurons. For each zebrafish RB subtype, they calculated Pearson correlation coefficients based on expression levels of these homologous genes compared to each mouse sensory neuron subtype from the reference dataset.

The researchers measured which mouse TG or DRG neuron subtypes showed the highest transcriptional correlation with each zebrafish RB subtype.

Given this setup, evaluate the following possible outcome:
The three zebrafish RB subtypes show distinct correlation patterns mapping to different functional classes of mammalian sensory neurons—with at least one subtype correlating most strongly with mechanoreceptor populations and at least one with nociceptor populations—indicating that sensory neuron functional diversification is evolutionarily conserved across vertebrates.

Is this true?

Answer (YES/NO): NO